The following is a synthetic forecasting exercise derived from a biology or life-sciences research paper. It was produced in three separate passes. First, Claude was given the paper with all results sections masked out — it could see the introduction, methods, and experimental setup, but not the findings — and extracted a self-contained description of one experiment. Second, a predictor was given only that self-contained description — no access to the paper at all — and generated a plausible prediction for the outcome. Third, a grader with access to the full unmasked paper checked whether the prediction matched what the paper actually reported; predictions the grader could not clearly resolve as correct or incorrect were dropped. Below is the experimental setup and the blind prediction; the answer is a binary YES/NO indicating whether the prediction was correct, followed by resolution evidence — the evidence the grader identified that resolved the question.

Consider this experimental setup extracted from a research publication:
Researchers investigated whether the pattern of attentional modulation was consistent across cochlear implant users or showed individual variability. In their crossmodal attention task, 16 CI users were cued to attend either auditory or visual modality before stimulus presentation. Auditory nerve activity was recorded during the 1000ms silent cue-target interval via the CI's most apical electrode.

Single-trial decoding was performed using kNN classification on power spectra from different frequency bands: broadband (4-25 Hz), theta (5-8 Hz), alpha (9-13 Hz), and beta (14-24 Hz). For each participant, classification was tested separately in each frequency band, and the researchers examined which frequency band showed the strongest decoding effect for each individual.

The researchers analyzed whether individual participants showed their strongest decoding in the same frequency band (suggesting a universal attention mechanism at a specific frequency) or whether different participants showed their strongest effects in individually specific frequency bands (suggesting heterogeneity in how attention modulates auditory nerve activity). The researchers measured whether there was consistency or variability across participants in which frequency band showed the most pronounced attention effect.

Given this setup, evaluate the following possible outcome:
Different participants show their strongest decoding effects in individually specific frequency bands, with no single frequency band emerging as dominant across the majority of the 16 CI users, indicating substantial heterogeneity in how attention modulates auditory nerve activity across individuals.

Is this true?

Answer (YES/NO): YES